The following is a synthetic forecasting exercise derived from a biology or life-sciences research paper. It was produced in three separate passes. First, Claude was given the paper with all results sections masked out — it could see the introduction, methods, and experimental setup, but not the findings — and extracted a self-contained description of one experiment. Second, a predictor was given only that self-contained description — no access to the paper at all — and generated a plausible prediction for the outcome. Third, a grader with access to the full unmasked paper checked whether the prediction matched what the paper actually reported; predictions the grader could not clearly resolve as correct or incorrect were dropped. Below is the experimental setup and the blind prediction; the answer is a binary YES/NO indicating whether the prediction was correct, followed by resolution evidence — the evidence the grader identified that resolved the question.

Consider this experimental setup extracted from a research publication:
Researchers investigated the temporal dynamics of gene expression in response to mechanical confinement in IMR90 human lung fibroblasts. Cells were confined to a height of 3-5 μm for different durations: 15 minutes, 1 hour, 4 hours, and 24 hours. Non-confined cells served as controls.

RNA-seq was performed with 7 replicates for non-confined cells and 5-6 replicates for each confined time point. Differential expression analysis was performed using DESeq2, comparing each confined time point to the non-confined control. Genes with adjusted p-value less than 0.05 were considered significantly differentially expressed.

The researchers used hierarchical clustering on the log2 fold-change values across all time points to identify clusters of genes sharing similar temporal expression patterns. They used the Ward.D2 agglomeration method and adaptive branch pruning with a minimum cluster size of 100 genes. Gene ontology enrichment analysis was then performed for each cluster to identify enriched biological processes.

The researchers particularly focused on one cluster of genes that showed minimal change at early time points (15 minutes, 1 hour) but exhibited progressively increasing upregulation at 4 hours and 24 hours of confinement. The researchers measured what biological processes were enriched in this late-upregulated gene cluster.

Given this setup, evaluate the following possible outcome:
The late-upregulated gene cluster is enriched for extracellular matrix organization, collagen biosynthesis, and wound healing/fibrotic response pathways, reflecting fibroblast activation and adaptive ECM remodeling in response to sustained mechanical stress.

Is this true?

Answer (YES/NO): NO